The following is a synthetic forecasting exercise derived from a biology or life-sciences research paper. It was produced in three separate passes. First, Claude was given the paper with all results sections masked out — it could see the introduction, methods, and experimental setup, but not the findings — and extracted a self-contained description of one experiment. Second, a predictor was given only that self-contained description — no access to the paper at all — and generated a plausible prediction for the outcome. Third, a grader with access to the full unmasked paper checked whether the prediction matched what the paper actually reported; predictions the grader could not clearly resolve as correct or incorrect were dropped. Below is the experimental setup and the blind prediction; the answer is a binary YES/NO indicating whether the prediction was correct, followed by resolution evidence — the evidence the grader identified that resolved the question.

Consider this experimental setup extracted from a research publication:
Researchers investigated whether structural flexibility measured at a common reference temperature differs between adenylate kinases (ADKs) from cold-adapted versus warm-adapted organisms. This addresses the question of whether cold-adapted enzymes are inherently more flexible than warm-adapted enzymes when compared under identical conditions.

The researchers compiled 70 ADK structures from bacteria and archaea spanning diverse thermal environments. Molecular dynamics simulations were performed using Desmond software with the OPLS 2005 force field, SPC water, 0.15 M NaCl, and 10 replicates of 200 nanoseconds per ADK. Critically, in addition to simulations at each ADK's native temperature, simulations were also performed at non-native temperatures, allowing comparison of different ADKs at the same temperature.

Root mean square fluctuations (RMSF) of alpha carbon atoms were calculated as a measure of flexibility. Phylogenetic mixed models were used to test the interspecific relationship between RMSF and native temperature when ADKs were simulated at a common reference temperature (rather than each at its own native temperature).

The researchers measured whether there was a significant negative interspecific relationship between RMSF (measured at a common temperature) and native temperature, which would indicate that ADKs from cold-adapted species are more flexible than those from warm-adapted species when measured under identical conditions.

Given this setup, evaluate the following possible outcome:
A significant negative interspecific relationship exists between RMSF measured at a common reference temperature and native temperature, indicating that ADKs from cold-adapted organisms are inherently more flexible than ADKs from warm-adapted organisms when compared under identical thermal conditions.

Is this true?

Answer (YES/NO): YES